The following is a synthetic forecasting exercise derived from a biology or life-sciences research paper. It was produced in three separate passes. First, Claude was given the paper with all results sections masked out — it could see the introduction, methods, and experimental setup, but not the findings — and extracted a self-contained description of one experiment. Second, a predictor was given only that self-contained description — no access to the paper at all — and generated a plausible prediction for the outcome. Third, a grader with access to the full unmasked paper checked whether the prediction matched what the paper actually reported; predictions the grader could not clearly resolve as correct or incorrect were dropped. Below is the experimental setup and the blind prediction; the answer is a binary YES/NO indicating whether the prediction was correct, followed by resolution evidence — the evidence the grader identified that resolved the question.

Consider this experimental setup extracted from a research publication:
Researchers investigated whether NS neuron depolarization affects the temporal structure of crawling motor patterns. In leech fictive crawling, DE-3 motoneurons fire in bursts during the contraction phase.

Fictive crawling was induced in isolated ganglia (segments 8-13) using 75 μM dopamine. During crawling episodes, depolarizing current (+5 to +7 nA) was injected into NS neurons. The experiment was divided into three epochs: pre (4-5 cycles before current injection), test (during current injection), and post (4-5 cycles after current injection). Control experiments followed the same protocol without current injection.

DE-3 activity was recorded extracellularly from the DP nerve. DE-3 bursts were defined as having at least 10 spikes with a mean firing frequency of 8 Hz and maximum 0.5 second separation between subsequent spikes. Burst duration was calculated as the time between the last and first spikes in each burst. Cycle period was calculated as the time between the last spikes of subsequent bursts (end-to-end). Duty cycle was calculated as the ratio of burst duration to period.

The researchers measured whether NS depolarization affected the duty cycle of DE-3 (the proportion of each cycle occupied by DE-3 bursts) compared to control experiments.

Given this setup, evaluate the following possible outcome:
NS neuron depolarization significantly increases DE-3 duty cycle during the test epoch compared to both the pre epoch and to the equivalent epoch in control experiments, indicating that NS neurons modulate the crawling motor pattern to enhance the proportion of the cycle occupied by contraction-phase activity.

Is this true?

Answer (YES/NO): NO